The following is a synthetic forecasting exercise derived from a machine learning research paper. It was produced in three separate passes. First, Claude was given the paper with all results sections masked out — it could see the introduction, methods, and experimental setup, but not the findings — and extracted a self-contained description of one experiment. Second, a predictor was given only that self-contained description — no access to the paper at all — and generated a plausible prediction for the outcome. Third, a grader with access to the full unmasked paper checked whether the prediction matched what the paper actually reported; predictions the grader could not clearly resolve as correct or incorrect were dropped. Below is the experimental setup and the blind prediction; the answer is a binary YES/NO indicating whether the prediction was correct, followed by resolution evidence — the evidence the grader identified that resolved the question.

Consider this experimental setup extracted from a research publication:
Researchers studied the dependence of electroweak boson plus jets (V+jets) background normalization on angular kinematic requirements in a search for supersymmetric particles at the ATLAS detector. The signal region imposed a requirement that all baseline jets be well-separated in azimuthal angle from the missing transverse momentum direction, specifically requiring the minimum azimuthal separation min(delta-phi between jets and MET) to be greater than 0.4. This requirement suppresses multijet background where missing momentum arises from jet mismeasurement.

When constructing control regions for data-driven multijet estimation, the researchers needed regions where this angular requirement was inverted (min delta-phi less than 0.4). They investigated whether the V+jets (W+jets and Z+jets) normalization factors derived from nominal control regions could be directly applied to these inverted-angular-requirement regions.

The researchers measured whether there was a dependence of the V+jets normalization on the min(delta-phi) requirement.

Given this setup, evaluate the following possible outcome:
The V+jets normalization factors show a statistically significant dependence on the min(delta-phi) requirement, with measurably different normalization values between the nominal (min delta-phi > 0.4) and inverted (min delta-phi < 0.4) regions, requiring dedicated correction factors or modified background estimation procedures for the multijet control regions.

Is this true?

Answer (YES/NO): NO